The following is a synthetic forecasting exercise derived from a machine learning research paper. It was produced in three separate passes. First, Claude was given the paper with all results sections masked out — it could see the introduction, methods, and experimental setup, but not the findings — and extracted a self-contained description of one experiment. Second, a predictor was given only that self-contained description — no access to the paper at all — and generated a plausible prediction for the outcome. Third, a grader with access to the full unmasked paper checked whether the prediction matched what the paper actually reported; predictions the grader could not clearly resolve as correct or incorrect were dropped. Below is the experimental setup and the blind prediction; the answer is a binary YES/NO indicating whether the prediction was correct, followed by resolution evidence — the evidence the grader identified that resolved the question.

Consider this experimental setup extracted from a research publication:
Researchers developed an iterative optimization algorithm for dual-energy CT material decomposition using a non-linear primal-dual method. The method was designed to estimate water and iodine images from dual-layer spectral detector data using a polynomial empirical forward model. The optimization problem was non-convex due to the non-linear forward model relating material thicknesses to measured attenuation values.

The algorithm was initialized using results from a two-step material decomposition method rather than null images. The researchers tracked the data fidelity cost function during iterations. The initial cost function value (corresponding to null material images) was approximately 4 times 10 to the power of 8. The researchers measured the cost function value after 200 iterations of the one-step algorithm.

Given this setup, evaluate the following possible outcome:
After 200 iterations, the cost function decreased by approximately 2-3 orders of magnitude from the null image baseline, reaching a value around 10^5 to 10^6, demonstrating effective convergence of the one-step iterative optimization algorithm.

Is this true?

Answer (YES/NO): NO